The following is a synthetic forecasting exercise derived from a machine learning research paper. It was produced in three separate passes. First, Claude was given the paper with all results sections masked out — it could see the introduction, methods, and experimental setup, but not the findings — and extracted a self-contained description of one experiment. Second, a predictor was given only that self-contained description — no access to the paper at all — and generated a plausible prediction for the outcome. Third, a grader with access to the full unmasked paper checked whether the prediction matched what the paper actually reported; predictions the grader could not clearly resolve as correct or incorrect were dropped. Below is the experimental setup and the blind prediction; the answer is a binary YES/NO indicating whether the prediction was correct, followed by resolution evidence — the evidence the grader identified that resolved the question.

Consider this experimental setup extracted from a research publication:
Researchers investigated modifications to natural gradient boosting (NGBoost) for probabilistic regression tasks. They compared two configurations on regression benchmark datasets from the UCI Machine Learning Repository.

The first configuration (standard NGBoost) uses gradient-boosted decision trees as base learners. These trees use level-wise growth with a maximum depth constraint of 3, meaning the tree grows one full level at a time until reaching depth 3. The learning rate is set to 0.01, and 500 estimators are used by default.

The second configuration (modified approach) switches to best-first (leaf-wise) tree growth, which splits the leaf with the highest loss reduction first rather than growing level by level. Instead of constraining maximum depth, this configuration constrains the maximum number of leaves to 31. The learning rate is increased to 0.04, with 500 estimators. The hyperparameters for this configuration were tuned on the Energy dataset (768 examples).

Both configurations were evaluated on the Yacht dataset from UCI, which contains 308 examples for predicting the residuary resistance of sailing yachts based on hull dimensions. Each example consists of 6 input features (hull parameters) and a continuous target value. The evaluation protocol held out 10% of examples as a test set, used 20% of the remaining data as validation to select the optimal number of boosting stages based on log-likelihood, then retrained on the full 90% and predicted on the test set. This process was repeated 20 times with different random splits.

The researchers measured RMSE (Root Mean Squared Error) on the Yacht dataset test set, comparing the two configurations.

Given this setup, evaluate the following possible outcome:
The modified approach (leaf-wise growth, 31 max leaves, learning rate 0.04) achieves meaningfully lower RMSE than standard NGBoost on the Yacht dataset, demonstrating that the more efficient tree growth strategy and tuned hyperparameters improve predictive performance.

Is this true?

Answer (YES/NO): NO